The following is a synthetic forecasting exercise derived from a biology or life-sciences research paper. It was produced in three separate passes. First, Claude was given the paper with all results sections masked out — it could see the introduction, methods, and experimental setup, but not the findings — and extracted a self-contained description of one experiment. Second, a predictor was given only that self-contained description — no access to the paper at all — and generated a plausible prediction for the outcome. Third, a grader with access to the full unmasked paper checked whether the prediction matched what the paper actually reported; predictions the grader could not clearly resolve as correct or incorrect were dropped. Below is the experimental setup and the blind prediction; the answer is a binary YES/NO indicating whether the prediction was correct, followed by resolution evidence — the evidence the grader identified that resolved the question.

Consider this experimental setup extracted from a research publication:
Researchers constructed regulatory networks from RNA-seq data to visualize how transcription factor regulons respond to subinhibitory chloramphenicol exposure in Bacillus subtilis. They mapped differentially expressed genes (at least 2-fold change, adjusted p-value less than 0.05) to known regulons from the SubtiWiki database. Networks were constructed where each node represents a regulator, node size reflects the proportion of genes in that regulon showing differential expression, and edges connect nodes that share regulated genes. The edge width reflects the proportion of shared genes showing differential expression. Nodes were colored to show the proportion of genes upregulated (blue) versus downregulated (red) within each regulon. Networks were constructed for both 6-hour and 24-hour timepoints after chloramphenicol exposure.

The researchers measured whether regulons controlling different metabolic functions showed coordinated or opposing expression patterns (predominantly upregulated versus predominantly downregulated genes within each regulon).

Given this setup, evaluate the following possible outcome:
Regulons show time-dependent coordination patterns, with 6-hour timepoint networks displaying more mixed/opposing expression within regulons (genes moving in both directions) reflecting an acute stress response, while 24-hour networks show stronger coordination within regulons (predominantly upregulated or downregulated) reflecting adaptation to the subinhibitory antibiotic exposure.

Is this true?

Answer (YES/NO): NO